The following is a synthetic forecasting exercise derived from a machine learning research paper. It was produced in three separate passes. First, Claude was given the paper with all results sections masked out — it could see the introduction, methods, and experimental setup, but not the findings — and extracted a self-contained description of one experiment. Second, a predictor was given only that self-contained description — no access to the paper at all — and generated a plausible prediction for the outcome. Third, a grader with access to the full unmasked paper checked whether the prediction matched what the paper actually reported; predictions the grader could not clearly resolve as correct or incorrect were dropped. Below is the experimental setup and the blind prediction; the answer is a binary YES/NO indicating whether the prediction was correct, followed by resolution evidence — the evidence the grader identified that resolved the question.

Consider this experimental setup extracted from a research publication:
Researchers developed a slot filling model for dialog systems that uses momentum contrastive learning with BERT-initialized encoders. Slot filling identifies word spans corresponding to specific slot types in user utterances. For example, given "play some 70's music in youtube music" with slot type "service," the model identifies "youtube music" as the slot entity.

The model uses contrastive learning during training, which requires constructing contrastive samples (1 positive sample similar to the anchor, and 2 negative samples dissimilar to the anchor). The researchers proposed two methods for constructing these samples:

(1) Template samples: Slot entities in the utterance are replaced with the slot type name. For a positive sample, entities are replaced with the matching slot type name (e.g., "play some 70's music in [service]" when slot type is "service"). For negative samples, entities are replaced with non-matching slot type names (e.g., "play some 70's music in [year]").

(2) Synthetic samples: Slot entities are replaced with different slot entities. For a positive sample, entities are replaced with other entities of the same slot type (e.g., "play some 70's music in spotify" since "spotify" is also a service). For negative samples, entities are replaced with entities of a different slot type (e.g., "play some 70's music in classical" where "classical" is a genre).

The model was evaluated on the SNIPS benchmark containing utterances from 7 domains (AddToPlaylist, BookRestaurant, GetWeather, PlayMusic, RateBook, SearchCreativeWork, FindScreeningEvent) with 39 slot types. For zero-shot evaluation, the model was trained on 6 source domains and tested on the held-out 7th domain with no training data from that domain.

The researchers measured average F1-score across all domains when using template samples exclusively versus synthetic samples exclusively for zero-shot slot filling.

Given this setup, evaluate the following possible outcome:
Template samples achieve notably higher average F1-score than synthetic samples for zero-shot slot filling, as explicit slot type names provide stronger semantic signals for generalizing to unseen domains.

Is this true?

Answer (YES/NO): NO